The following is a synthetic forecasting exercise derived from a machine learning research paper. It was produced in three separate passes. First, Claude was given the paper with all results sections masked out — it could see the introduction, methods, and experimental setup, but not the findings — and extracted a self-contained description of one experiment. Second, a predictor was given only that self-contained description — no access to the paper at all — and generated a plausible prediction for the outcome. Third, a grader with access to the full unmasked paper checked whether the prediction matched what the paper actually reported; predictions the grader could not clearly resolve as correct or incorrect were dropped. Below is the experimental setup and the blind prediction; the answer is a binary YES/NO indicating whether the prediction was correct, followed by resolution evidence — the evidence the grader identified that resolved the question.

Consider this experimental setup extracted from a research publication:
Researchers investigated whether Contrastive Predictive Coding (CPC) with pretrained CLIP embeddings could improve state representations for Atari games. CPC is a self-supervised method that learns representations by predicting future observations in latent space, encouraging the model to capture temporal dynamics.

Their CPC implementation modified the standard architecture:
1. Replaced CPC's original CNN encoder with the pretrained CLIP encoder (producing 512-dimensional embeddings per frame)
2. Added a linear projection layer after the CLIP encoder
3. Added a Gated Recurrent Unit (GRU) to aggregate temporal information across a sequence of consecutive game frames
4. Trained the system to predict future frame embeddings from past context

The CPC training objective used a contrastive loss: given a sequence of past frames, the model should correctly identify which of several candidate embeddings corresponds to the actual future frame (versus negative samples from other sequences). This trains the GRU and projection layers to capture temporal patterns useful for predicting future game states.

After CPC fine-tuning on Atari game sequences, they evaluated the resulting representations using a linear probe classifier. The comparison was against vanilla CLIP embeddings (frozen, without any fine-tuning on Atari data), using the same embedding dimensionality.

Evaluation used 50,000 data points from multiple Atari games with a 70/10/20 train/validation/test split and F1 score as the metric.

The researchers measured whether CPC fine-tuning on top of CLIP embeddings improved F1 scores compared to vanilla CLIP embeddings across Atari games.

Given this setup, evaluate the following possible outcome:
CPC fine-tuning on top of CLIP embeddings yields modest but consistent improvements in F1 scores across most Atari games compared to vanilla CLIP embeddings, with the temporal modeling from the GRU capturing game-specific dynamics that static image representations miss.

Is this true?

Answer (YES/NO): NO